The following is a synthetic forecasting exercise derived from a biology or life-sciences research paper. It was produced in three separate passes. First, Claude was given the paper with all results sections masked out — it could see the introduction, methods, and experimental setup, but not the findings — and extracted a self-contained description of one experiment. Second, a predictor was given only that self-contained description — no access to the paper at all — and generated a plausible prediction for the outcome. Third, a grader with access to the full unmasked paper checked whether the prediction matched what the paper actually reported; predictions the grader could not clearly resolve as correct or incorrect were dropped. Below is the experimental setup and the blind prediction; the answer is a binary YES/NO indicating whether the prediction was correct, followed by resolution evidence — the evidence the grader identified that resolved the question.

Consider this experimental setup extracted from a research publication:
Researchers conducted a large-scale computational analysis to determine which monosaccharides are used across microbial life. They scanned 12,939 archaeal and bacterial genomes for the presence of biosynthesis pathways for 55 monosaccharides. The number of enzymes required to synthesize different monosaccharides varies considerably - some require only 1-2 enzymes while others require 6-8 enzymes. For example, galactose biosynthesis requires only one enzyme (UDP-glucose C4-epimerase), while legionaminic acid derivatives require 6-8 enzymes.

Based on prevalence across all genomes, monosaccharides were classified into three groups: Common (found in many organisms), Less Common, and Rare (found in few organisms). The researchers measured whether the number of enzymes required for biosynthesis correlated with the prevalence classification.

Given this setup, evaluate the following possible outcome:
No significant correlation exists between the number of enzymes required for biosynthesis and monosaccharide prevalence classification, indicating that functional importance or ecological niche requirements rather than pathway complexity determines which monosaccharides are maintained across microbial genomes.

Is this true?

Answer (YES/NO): NO